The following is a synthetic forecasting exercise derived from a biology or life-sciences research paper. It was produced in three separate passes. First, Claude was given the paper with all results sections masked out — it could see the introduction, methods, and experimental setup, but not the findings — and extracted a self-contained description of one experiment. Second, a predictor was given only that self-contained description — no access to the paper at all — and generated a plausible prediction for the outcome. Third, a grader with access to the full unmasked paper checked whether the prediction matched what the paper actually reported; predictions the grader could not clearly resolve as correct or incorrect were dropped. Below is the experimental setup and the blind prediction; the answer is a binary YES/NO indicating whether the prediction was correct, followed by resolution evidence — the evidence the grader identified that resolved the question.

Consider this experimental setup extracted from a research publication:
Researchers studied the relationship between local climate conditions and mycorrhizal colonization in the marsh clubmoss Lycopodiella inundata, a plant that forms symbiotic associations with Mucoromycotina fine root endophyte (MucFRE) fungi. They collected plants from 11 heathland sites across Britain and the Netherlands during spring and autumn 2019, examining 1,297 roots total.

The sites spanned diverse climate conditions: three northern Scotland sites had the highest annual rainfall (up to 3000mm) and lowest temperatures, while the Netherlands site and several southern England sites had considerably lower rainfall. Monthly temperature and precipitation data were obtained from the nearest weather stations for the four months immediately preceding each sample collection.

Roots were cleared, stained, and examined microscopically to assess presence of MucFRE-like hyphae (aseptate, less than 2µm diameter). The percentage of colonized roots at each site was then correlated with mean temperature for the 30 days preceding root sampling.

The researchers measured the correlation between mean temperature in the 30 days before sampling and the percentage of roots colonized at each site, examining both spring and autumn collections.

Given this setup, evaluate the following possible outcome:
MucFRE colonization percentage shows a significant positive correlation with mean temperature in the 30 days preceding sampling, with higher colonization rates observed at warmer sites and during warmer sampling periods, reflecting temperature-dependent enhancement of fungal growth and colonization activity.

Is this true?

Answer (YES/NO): NO